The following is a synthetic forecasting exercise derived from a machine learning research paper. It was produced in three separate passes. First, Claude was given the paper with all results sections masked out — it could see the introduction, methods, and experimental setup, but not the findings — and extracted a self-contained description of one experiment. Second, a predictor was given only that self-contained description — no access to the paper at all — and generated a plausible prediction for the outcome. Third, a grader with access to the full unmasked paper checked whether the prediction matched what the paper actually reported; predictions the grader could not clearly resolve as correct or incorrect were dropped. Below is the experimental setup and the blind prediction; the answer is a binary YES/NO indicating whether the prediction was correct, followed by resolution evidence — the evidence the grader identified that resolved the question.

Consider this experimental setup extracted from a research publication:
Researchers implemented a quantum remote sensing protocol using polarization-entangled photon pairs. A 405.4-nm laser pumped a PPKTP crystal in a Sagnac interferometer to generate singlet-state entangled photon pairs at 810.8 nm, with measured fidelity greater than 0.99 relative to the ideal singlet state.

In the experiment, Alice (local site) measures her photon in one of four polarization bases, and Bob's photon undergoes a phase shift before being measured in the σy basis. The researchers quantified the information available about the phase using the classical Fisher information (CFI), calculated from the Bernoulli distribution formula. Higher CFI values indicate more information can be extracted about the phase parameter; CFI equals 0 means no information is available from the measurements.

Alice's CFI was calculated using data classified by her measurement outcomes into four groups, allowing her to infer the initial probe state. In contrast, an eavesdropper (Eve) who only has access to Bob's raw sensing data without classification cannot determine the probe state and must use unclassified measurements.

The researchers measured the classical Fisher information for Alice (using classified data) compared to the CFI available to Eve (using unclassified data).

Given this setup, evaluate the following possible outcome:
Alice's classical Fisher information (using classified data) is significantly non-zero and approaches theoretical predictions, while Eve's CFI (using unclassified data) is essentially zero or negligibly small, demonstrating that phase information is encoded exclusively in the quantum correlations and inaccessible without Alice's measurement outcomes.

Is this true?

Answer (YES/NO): YES